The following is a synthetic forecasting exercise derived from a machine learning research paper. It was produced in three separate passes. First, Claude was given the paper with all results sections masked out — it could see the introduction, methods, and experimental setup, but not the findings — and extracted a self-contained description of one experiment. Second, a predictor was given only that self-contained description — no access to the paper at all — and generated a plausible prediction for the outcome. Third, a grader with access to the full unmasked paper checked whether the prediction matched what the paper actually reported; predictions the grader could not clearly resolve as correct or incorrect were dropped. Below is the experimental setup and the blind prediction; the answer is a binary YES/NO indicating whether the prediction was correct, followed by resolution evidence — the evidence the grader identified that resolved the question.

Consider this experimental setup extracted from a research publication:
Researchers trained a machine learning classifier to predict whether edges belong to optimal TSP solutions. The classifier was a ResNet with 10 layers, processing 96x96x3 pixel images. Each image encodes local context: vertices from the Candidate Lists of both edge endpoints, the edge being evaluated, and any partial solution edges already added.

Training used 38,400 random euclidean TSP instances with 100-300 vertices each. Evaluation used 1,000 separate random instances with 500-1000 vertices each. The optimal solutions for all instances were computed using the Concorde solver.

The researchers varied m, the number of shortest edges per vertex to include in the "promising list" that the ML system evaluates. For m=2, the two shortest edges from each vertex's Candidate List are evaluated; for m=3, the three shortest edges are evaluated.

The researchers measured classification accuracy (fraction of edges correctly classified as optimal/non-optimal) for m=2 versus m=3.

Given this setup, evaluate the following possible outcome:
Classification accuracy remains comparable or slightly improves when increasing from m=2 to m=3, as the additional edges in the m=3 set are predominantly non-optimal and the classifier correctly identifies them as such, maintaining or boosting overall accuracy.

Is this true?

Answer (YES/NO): NO